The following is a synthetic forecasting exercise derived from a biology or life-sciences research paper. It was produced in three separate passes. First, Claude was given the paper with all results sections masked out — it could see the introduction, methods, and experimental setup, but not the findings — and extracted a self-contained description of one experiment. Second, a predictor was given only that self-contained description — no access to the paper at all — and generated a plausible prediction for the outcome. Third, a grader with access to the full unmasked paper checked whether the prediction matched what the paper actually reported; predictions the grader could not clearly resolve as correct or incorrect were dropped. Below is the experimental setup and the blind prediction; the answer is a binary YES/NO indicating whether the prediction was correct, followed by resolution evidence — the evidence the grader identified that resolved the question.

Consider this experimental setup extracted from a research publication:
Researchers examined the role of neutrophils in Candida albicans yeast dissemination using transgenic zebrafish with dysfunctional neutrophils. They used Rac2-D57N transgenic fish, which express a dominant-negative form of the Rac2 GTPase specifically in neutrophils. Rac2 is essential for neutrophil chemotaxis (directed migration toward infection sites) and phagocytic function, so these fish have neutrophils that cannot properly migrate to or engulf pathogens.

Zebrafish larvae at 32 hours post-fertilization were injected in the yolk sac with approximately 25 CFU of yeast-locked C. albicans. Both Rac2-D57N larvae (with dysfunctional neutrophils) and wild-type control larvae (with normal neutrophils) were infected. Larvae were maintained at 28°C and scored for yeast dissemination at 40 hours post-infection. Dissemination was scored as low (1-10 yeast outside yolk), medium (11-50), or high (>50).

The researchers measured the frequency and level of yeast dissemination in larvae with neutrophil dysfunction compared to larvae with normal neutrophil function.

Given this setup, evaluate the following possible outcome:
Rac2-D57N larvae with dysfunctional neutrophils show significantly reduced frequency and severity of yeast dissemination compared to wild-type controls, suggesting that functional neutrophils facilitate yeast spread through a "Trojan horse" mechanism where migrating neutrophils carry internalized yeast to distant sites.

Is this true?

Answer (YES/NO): NO